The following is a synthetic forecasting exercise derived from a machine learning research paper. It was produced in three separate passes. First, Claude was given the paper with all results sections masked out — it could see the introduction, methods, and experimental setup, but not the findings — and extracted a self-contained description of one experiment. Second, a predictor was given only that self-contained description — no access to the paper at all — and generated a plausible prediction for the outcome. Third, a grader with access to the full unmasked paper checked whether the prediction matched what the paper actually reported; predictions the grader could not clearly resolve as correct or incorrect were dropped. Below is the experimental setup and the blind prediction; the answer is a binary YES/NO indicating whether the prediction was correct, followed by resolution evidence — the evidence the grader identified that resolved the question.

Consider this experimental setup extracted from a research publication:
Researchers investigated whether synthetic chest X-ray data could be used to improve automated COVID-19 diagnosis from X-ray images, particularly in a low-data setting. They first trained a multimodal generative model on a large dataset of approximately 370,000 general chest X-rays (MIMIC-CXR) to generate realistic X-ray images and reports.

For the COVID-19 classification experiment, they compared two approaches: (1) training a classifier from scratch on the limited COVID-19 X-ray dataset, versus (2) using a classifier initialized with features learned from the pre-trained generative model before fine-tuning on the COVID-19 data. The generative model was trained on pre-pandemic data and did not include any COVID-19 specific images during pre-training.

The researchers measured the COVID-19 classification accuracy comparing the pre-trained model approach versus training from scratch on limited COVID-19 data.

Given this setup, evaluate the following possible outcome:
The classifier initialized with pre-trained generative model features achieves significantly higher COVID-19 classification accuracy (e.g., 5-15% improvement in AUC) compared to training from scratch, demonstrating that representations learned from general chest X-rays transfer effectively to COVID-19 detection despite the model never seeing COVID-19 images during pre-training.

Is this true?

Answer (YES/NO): YES